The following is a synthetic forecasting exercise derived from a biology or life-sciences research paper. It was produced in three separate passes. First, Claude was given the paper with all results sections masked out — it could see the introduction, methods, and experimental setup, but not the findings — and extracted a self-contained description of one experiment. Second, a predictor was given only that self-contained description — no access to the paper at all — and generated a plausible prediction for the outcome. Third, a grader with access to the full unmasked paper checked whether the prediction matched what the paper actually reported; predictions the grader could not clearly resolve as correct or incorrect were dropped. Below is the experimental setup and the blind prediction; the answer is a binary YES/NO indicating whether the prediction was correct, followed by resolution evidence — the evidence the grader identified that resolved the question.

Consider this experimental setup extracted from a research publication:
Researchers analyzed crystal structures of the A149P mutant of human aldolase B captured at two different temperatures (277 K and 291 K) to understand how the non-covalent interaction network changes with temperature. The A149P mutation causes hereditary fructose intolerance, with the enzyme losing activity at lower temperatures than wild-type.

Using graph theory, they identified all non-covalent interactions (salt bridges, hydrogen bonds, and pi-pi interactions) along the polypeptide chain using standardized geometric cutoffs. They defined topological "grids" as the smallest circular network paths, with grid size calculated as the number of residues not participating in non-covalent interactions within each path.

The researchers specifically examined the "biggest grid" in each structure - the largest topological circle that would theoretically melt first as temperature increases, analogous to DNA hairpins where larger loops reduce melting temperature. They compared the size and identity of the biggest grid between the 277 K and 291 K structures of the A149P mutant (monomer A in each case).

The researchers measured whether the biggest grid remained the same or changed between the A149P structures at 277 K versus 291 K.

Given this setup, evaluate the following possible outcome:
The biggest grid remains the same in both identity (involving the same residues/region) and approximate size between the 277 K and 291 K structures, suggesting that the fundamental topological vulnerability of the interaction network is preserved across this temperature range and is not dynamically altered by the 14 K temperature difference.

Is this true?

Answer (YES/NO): NO